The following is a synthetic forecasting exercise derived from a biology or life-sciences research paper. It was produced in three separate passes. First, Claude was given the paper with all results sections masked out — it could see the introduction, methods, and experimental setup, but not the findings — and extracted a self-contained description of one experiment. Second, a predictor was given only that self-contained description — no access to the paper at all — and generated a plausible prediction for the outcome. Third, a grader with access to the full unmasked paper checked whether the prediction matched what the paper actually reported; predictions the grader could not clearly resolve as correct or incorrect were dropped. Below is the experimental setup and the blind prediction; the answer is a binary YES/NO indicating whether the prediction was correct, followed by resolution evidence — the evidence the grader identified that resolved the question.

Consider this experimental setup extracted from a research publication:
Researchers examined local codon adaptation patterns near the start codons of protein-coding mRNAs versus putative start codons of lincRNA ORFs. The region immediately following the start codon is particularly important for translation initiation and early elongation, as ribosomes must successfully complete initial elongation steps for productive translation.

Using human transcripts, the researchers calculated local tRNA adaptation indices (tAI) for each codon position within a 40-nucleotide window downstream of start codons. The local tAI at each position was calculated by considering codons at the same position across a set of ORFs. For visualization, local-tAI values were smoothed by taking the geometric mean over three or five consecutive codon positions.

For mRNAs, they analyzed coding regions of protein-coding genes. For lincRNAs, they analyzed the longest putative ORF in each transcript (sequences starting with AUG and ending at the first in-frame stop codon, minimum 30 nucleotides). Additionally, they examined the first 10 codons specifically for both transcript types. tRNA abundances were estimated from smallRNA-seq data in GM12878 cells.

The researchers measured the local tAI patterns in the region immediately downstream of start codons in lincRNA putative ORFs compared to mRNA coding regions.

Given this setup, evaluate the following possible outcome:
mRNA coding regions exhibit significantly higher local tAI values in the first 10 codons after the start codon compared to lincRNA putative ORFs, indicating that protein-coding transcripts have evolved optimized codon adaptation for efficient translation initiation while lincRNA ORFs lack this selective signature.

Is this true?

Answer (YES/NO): YES